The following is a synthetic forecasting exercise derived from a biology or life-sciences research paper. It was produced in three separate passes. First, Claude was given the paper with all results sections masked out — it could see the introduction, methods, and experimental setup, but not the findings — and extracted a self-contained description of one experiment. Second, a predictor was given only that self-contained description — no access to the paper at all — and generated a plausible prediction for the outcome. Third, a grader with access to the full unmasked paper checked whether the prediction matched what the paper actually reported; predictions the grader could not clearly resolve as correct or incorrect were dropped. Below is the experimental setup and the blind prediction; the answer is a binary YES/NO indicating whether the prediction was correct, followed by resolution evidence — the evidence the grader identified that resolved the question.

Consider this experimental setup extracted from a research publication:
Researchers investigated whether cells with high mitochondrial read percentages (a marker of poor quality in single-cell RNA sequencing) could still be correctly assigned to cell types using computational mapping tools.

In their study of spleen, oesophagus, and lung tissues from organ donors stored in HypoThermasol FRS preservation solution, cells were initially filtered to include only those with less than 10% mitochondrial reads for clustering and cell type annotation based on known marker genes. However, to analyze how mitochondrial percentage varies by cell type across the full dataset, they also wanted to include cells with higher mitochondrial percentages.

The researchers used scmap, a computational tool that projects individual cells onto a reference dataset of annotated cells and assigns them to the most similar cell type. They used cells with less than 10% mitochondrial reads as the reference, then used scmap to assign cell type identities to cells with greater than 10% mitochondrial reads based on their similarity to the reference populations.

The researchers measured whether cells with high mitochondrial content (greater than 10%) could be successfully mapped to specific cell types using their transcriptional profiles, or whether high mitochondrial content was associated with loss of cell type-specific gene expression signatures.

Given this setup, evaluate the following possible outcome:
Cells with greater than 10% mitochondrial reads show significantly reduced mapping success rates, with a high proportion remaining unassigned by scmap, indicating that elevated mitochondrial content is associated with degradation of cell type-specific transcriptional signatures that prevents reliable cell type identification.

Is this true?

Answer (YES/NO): NO